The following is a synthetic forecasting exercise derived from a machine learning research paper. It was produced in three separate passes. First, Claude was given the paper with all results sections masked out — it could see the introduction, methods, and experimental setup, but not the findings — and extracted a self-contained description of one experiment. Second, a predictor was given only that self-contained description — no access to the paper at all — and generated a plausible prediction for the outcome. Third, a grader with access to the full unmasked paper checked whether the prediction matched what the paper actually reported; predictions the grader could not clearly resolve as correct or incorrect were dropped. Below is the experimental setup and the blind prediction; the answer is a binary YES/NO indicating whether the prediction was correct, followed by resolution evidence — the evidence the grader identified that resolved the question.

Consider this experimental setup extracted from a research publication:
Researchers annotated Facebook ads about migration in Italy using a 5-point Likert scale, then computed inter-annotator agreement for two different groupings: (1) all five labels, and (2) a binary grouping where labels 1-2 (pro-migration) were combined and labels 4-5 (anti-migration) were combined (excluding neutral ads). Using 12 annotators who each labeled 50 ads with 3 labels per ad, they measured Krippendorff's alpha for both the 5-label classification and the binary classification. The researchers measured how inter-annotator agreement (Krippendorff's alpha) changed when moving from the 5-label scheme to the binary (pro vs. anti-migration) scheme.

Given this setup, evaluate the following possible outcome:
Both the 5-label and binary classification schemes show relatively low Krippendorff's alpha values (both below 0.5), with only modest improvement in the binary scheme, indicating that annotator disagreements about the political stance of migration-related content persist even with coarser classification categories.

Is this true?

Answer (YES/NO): NO